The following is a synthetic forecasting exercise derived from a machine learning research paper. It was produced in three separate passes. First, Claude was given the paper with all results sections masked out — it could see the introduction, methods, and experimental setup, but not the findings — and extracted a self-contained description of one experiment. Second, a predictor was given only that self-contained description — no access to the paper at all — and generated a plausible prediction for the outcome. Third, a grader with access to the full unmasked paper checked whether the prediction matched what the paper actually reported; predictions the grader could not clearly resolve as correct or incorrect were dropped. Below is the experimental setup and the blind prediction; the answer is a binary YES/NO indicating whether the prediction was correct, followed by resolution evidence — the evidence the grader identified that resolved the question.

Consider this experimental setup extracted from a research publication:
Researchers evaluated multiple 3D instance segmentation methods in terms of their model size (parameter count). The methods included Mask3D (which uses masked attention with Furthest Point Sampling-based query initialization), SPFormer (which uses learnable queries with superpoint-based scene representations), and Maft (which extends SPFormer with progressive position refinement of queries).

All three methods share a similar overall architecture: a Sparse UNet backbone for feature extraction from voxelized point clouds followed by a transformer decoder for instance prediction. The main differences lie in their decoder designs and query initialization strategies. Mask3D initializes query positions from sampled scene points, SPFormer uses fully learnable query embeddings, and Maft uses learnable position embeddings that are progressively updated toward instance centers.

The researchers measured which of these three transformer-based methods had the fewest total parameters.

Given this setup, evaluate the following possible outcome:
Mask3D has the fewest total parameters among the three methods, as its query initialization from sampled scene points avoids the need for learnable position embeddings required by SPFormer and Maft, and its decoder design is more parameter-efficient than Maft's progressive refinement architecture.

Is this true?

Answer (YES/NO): NO